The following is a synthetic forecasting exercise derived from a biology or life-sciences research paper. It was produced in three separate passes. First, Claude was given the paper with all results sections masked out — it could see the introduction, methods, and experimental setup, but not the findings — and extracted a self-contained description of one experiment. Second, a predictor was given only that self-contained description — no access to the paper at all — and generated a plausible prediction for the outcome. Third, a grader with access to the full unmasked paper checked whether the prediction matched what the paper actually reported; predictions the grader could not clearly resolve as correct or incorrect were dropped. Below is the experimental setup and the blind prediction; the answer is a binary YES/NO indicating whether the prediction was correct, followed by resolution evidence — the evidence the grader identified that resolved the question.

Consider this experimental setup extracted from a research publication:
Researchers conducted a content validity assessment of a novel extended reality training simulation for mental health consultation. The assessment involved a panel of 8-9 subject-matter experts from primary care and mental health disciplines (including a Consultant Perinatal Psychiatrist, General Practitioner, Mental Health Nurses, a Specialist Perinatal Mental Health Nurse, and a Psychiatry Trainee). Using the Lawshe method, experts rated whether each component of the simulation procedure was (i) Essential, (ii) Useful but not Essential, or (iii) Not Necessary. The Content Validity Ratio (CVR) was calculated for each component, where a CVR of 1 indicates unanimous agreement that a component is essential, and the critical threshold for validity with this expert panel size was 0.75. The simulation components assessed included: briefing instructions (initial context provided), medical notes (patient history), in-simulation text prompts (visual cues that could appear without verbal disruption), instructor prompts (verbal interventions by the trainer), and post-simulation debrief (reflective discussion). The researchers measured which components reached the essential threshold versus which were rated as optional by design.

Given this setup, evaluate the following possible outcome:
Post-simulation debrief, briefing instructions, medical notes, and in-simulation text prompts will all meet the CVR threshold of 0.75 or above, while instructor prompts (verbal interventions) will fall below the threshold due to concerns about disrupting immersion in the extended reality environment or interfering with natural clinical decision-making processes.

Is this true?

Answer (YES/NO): NO